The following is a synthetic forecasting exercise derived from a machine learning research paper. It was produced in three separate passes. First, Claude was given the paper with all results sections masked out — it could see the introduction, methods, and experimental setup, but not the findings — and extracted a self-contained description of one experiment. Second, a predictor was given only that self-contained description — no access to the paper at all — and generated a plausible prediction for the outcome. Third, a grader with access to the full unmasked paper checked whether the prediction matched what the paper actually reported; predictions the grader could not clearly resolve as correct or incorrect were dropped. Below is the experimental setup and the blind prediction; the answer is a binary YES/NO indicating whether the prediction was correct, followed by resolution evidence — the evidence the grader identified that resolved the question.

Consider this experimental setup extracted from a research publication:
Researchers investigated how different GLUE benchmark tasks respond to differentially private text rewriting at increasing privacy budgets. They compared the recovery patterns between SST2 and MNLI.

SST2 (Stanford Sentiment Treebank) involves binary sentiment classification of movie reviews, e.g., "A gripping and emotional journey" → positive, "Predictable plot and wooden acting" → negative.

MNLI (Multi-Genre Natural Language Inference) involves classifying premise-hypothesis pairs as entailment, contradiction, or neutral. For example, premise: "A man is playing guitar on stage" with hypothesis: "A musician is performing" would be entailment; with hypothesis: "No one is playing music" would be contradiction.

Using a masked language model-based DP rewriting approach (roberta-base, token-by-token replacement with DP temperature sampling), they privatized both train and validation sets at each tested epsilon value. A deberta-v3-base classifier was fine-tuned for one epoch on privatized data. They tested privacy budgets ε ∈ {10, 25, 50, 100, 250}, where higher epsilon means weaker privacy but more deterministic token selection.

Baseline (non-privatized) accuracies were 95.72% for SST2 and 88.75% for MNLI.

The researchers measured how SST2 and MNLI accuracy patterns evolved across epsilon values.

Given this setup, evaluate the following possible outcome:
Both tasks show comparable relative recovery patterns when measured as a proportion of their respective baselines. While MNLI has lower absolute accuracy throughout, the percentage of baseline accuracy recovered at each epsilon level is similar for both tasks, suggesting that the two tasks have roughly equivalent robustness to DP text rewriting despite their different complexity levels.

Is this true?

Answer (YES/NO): NO